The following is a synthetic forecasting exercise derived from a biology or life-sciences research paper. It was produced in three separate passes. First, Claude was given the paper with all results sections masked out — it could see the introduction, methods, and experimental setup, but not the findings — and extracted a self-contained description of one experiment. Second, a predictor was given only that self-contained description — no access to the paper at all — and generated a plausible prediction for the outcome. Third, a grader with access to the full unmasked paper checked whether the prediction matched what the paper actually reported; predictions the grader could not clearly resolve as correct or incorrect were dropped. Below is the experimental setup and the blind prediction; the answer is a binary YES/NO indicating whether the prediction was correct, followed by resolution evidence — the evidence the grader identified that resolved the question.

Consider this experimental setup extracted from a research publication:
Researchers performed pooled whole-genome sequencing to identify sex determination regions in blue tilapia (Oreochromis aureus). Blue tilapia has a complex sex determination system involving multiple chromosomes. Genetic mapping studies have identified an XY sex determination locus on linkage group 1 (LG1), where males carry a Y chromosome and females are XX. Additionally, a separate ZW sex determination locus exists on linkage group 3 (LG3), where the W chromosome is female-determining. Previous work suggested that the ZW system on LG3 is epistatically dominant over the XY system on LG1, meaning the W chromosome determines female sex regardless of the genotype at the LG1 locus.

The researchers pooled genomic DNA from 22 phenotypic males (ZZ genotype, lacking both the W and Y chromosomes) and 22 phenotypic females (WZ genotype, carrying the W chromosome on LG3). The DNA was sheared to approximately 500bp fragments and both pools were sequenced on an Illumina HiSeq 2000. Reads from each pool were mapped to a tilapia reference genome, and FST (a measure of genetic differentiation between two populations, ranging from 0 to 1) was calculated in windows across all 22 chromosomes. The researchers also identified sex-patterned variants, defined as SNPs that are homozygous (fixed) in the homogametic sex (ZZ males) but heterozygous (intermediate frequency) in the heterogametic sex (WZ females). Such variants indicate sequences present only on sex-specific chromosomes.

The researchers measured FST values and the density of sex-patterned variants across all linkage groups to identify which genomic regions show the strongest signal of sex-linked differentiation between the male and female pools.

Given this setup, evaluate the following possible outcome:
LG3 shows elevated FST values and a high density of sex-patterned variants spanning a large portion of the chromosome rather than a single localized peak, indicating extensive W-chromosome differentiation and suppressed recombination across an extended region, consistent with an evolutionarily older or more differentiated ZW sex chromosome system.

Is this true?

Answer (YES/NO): YES